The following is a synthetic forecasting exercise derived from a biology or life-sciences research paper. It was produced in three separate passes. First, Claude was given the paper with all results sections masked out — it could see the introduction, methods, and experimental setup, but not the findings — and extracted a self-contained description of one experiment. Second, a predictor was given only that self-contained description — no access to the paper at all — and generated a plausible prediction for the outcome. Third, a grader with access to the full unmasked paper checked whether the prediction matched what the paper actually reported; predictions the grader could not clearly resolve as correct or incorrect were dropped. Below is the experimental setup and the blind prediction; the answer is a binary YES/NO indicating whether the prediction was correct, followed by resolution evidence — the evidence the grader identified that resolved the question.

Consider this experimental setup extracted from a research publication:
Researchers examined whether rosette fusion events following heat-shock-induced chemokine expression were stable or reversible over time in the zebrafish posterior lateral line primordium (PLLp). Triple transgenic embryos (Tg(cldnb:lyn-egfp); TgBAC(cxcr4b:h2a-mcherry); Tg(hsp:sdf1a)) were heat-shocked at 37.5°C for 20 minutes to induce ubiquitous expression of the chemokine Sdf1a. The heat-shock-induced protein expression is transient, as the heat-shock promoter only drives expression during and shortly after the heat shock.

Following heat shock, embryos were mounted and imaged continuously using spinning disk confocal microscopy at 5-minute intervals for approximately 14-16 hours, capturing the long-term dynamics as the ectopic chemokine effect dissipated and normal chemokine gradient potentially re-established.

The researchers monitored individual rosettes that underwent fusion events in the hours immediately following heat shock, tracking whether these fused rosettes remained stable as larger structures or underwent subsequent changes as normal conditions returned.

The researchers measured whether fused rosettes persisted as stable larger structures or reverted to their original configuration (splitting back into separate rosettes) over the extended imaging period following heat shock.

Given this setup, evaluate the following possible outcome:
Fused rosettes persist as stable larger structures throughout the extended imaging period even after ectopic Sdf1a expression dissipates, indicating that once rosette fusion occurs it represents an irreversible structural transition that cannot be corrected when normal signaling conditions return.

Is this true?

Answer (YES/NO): NO